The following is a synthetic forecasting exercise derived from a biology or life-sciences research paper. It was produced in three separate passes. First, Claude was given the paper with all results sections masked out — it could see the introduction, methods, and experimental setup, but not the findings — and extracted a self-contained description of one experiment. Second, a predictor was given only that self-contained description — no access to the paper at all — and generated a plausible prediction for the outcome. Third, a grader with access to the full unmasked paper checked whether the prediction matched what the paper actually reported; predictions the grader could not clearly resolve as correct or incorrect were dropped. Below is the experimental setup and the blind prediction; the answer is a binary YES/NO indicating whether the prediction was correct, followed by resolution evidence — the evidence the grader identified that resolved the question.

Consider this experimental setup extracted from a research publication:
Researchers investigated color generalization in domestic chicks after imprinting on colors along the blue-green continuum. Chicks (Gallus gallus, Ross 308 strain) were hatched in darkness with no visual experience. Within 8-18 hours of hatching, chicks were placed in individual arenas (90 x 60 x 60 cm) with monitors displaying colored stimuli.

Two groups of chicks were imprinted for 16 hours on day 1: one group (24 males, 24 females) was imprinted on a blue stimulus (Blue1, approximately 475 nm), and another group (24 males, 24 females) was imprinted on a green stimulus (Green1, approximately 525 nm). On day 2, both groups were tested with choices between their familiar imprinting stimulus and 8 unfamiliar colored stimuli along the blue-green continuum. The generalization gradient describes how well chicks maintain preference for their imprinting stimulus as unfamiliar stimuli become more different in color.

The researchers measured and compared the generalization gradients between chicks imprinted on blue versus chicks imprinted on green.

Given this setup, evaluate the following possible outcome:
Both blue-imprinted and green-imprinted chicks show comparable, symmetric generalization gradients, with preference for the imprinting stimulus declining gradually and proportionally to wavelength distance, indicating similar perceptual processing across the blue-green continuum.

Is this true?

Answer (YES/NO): NO